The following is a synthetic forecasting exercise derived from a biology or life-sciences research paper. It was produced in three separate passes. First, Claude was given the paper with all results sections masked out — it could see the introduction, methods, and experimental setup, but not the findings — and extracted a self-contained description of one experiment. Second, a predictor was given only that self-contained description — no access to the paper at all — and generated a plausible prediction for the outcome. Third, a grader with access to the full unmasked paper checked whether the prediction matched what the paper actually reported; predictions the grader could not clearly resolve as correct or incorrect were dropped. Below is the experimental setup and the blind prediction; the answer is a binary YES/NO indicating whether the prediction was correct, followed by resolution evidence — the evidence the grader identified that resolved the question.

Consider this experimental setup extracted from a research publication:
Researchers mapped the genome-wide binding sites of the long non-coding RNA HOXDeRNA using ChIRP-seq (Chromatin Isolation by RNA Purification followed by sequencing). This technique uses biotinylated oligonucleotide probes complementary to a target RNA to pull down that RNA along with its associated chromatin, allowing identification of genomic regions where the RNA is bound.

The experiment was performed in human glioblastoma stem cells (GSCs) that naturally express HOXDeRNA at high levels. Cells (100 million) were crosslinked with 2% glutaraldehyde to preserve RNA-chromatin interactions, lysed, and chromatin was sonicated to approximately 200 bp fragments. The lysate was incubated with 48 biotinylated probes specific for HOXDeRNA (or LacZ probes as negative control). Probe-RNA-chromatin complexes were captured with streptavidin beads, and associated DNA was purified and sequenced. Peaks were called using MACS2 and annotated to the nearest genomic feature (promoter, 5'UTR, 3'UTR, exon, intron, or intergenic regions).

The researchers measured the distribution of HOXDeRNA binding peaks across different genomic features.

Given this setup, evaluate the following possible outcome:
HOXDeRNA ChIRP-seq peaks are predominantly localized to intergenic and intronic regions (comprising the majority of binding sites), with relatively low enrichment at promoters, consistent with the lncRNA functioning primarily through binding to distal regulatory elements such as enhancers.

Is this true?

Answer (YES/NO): NO